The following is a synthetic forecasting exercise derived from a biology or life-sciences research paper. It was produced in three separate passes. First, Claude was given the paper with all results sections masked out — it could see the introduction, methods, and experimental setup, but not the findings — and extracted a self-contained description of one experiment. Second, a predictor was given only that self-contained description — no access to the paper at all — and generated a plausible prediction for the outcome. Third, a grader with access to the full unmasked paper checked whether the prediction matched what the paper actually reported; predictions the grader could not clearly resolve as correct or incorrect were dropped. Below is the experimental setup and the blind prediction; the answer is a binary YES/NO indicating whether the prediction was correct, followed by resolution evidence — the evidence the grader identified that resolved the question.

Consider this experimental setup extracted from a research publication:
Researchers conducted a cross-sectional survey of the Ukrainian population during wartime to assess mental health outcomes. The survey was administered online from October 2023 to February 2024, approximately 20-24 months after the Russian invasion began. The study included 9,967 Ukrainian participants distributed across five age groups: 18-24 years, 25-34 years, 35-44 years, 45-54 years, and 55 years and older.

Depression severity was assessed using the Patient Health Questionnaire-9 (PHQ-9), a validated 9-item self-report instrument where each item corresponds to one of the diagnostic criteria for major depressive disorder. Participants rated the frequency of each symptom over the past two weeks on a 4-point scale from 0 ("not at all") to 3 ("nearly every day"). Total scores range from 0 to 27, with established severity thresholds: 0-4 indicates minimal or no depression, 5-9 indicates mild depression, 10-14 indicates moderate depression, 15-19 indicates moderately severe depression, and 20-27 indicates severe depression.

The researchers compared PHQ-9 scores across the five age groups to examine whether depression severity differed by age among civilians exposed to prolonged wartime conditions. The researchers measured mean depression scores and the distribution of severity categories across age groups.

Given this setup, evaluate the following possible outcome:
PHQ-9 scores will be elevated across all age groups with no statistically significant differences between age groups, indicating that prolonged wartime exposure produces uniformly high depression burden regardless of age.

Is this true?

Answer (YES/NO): NO